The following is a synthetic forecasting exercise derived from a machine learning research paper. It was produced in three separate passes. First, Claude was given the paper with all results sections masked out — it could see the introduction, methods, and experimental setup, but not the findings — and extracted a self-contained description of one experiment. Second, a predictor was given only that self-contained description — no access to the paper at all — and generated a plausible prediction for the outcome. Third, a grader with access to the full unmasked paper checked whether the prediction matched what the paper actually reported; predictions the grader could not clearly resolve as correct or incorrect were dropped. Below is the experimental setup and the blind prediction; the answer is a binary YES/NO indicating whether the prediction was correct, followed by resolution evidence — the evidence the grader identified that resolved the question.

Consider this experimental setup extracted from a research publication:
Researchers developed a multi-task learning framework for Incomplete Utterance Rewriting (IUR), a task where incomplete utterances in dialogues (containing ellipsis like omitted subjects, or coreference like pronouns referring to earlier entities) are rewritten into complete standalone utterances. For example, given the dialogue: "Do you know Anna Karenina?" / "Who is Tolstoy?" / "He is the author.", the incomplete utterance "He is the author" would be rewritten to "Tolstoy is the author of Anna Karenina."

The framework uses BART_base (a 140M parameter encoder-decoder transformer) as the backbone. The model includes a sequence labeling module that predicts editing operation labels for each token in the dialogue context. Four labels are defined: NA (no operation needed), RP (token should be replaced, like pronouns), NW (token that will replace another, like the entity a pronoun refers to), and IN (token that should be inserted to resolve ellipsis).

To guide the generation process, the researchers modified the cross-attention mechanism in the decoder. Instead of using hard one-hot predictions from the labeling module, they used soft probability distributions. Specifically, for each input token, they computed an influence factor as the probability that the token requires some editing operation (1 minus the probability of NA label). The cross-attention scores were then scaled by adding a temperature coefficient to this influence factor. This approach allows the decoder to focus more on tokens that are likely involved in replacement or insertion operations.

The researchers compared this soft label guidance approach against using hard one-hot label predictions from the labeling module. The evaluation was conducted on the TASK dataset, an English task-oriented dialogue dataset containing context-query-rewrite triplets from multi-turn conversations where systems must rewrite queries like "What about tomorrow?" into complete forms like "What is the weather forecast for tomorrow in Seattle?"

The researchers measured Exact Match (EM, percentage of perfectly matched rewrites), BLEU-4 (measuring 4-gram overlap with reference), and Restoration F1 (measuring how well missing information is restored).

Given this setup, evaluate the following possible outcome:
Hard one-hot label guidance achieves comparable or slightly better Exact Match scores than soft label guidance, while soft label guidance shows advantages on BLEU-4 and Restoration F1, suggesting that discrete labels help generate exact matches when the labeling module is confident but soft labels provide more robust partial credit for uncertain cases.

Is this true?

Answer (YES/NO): NO